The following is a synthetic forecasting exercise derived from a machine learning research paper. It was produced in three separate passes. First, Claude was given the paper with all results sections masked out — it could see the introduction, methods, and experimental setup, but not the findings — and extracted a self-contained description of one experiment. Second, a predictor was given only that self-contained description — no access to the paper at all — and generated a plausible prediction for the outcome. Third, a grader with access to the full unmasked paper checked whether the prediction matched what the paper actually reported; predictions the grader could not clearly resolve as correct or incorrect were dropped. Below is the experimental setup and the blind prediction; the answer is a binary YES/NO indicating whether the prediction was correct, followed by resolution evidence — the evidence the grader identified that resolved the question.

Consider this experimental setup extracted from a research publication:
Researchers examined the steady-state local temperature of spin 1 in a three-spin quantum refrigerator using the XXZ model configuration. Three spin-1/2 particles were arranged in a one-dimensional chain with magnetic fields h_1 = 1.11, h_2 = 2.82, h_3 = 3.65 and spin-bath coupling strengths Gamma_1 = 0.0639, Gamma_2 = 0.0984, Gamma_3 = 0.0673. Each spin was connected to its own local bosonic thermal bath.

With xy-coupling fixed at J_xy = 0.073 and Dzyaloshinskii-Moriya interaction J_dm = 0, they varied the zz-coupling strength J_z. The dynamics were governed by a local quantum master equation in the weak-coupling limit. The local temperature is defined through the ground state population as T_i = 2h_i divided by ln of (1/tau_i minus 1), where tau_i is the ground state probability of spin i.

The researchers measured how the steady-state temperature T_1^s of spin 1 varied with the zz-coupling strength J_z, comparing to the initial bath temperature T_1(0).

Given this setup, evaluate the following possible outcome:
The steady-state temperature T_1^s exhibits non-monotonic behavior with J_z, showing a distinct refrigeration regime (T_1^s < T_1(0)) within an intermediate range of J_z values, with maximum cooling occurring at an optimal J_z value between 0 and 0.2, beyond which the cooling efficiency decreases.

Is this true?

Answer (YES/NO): NO